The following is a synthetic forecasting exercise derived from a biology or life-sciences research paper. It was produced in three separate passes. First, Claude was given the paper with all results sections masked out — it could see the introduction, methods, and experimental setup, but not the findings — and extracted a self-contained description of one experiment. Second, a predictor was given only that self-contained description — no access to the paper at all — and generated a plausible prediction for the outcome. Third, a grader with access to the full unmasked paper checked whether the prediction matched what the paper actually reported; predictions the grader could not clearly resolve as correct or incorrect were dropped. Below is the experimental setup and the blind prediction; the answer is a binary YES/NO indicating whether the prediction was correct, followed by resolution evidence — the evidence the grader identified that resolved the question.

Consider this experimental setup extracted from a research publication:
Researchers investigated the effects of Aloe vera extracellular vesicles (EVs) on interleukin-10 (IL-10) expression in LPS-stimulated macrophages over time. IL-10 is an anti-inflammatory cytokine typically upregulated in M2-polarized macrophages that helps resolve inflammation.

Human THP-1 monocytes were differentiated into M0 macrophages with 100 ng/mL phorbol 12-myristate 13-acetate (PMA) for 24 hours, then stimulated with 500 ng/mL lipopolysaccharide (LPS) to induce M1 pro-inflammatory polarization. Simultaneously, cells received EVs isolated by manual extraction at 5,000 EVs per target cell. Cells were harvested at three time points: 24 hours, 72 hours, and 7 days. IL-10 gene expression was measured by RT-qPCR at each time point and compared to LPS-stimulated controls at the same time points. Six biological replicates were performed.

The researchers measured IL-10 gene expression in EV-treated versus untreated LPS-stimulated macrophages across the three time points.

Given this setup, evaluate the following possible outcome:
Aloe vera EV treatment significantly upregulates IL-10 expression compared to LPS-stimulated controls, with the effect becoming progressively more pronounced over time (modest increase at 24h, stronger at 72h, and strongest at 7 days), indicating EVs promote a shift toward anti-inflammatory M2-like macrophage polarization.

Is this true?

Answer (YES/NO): NO